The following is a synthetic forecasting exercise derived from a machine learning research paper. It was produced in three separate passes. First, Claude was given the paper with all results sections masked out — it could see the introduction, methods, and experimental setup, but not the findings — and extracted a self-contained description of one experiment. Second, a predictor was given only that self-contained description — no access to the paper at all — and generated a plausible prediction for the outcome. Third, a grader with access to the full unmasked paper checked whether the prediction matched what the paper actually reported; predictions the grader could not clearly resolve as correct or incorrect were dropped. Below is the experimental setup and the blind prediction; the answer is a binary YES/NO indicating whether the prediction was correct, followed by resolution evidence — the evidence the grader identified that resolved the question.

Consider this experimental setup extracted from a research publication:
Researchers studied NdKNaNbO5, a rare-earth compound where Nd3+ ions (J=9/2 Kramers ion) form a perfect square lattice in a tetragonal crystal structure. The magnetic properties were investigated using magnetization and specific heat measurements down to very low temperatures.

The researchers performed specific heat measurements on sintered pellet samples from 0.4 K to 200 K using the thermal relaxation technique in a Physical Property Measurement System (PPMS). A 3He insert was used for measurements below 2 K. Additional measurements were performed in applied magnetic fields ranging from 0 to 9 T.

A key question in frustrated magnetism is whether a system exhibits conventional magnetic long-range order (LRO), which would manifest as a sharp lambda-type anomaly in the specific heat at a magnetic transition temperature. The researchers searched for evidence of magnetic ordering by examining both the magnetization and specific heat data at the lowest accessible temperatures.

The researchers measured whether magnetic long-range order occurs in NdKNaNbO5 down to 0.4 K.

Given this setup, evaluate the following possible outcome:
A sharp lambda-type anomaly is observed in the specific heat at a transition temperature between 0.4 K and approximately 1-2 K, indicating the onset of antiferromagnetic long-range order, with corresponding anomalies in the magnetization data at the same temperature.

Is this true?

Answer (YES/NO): NO